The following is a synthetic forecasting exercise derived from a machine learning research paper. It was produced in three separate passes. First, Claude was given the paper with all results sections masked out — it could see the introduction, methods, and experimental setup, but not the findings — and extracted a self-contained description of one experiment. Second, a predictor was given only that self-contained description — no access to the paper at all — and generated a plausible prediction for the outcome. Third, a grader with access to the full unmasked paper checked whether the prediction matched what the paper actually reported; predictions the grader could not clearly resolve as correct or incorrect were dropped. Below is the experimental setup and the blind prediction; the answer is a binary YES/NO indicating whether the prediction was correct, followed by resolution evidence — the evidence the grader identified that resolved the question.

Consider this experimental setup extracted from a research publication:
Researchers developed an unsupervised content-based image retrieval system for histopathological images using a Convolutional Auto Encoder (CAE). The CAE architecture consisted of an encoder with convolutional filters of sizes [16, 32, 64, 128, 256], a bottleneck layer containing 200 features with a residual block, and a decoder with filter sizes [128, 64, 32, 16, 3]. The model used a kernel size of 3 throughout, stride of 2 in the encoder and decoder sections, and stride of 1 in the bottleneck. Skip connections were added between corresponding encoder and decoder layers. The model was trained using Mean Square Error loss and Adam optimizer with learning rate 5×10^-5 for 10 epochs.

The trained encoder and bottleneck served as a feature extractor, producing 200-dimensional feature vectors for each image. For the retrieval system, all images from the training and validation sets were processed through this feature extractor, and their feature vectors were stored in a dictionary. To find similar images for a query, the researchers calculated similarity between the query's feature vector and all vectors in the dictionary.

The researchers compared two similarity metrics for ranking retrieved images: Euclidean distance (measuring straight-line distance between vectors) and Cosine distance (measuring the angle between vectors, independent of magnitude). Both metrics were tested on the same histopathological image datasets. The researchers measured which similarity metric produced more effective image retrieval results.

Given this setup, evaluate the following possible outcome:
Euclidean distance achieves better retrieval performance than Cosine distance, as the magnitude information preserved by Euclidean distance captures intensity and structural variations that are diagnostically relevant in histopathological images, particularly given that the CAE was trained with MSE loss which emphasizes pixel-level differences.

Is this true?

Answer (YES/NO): YES